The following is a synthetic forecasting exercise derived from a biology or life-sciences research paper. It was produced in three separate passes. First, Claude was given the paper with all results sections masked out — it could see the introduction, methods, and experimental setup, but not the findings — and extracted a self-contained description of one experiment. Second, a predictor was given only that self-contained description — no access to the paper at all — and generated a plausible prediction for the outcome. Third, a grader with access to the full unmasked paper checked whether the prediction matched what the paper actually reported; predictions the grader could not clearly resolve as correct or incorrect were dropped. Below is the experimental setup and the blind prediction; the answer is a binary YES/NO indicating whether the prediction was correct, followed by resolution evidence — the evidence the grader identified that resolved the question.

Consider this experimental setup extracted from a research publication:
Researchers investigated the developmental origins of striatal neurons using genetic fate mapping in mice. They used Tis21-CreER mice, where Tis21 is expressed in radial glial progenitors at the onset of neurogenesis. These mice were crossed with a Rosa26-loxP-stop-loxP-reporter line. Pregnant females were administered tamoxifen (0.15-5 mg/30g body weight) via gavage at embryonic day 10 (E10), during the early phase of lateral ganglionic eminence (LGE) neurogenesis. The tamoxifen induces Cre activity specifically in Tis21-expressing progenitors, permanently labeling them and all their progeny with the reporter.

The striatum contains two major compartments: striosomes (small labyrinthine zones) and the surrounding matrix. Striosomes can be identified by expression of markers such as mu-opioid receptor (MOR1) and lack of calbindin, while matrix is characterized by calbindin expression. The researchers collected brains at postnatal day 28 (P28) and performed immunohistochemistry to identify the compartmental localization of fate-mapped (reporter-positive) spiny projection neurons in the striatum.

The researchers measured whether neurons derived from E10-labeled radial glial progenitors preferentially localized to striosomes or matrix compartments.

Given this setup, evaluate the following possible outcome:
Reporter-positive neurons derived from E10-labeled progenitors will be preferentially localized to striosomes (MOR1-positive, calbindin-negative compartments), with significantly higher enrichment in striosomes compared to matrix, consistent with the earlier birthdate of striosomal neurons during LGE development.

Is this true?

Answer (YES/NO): NO